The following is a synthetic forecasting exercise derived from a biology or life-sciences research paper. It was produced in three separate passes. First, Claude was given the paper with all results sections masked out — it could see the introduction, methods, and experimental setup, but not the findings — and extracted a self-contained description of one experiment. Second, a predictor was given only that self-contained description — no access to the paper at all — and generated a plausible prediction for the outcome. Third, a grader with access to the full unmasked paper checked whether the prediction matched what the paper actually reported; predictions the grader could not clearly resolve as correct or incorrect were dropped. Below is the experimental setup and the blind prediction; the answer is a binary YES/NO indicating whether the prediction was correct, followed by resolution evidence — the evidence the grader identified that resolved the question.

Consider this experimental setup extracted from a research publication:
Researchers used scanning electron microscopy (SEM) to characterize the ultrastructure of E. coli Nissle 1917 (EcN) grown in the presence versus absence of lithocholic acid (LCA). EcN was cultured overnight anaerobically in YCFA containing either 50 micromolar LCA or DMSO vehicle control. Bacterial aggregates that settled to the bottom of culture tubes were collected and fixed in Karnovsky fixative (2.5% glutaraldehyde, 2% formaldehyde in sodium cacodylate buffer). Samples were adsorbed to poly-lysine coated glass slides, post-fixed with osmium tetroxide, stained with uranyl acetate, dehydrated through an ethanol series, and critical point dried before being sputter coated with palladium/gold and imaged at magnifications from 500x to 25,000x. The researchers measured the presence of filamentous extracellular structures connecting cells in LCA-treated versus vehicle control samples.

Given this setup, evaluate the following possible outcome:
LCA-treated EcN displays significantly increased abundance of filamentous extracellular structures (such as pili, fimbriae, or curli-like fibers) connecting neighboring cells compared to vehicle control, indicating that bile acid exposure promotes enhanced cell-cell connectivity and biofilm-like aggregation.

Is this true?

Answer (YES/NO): NO